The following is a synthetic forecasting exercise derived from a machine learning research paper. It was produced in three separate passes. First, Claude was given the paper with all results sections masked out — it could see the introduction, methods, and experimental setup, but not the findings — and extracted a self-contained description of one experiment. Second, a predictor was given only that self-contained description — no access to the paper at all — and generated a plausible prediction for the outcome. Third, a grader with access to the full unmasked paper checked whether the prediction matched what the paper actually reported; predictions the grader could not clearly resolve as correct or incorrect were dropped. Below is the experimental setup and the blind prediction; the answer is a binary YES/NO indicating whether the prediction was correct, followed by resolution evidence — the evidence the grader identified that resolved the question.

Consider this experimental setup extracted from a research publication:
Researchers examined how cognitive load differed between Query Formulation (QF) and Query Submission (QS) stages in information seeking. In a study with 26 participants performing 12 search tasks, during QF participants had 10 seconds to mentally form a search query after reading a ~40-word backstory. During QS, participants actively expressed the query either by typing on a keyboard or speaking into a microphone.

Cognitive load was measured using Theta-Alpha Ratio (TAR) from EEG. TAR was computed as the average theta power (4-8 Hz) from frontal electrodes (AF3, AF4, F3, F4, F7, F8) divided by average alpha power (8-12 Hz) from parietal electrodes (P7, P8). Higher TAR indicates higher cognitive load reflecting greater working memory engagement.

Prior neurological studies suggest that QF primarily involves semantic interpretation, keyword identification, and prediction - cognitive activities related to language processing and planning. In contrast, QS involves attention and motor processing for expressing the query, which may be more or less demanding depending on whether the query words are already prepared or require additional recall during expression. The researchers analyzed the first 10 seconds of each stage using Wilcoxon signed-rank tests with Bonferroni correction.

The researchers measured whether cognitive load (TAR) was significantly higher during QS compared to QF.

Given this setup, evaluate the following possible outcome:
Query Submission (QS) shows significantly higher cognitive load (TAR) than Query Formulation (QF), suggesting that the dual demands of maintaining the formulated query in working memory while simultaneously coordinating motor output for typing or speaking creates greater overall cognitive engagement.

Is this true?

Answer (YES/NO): YES